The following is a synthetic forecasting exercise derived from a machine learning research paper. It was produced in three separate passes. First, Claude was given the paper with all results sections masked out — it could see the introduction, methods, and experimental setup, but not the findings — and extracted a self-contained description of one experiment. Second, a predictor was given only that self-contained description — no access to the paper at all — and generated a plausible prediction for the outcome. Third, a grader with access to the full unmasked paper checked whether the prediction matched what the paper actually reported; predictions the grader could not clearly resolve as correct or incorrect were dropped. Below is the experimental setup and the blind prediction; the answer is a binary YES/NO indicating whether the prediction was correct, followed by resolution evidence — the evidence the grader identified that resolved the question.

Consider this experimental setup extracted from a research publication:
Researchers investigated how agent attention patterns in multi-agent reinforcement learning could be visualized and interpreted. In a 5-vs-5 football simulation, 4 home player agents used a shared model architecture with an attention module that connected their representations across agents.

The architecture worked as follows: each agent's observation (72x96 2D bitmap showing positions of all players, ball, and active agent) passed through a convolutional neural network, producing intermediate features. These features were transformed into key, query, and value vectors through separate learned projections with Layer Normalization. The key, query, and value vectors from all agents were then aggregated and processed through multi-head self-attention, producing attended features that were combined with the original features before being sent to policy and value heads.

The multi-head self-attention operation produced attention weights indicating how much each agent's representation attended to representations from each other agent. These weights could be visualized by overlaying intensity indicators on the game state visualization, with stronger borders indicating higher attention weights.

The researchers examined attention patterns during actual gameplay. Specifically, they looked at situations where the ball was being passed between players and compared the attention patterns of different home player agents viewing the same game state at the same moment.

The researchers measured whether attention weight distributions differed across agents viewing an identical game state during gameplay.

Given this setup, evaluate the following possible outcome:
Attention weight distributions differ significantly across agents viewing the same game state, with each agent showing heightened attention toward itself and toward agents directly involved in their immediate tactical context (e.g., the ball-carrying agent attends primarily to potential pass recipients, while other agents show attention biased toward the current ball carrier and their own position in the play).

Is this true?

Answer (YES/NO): NO